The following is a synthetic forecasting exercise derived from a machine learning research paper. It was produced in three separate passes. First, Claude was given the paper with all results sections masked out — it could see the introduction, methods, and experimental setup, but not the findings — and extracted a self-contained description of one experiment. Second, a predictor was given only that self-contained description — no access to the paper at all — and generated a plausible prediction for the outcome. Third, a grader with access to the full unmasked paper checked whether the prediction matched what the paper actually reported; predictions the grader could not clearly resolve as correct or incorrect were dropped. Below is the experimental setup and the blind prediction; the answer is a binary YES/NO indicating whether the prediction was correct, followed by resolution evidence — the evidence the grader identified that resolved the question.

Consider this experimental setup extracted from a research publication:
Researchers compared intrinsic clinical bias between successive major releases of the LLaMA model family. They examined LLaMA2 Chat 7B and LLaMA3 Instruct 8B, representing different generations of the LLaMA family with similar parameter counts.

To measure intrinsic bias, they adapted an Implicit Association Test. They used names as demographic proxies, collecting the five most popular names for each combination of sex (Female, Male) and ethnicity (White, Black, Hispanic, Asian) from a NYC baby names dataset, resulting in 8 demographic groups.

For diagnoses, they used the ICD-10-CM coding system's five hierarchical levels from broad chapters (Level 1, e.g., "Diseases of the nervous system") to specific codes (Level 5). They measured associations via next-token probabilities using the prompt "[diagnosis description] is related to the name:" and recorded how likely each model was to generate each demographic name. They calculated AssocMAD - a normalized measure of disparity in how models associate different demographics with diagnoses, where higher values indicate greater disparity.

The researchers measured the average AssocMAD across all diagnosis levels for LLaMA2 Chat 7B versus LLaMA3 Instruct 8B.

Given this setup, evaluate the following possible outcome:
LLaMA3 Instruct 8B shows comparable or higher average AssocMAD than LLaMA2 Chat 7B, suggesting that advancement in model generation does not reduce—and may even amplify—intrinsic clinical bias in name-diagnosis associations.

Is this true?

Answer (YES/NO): NO